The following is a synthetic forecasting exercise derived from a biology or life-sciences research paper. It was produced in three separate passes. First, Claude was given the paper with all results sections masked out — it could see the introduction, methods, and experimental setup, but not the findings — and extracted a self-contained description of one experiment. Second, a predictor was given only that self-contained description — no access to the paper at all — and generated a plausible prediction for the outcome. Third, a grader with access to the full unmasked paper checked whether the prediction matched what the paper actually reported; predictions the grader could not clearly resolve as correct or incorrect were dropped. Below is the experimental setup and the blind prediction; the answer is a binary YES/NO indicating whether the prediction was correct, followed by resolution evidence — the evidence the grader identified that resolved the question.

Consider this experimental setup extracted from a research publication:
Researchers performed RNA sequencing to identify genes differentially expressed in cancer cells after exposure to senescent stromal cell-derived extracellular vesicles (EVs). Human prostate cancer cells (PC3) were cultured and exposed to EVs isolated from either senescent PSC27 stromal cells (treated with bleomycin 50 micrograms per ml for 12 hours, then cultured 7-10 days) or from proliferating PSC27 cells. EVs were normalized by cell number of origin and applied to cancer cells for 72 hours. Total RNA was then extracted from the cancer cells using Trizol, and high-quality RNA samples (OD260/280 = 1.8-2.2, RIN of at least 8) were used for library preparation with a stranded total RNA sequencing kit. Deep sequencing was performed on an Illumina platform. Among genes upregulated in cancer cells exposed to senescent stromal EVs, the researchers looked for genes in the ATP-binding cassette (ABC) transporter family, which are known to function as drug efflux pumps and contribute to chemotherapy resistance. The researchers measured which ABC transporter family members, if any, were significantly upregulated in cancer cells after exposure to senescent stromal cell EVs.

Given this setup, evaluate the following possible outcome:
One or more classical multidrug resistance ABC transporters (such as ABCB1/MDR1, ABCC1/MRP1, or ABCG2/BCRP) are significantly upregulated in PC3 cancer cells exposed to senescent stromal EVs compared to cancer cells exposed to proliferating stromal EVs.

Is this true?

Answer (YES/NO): NO